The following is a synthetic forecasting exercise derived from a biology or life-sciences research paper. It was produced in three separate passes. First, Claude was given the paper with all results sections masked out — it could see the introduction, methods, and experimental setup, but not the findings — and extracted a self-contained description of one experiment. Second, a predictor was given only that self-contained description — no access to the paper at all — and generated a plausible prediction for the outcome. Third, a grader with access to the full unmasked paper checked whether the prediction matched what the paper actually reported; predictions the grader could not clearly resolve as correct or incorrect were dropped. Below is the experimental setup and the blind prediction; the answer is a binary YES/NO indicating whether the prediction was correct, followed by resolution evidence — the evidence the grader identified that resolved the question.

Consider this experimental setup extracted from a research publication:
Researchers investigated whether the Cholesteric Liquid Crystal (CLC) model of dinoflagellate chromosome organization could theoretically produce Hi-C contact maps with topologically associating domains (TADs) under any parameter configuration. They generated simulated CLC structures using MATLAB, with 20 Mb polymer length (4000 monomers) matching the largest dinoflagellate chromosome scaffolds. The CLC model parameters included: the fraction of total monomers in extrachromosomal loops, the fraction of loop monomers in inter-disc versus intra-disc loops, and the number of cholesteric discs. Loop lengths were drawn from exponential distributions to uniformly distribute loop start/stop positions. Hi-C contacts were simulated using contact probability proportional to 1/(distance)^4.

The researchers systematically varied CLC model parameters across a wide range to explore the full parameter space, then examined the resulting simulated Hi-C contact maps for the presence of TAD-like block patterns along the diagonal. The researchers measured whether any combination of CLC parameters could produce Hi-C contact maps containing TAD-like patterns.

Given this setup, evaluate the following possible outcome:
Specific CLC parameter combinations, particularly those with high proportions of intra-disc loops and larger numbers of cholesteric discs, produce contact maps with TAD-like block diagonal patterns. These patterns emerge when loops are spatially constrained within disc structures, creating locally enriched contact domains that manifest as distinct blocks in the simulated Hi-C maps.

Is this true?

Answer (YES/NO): NO